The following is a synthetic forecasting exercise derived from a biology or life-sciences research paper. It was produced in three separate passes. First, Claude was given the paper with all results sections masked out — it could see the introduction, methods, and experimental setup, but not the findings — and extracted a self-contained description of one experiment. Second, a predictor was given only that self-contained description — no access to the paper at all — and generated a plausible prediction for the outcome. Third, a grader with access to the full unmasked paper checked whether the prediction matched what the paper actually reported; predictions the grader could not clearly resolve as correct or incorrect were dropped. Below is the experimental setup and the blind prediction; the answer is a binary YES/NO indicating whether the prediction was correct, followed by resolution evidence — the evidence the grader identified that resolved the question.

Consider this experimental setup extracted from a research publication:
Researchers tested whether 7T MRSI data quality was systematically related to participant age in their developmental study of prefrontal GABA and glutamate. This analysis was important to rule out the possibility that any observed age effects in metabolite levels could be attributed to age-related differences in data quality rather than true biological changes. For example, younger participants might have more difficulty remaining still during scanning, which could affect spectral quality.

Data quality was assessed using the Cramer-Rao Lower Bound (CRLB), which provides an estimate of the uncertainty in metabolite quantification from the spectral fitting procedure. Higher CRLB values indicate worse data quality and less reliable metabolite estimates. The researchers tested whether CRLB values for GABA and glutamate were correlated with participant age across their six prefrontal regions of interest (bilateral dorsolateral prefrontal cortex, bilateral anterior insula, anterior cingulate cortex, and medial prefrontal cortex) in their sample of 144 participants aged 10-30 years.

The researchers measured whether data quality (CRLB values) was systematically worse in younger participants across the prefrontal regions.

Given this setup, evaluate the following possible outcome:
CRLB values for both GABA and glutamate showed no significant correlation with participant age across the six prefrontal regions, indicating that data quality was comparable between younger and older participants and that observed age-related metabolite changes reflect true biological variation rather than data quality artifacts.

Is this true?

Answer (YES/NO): NO